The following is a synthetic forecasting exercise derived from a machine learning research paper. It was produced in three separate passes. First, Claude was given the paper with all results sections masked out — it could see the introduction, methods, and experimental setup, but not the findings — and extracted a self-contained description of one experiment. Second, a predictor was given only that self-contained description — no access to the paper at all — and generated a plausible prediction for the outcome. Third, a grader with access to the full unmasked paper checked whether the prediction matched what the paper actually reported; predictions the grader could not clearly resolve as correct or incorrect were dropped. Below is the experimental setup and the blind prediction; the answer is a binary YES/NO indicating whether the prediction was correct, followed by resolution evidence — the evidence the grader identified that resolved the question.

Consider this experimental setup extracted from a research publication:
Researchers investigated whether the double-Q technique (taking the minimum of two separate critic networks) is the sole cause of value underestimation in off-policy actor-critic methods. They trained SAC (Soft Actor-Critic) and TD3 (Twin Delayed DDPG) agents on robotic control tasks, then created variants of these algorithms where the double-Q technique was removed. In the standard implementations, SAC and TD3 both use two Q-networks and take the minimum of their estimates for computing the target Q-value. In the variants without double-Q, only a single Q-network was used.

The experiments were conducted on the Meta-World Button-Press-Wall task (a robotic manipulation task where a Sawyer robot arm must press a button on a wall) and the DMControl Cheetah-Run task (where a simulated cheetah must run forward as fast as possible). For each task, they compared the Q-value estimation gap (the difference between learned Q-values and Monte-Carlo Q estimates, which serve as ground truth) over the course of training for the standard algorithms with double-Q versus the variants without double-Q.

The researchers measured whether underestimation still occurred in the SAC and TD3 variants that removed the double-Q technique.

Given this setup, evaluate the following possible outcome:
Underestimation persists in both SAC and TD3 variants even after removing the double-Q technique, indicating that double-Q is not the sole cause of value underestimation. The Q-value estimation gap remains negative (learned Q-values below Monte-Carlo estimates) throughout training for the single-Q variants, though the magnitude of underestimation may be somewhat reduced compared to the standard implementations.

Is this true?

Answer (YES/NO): YES